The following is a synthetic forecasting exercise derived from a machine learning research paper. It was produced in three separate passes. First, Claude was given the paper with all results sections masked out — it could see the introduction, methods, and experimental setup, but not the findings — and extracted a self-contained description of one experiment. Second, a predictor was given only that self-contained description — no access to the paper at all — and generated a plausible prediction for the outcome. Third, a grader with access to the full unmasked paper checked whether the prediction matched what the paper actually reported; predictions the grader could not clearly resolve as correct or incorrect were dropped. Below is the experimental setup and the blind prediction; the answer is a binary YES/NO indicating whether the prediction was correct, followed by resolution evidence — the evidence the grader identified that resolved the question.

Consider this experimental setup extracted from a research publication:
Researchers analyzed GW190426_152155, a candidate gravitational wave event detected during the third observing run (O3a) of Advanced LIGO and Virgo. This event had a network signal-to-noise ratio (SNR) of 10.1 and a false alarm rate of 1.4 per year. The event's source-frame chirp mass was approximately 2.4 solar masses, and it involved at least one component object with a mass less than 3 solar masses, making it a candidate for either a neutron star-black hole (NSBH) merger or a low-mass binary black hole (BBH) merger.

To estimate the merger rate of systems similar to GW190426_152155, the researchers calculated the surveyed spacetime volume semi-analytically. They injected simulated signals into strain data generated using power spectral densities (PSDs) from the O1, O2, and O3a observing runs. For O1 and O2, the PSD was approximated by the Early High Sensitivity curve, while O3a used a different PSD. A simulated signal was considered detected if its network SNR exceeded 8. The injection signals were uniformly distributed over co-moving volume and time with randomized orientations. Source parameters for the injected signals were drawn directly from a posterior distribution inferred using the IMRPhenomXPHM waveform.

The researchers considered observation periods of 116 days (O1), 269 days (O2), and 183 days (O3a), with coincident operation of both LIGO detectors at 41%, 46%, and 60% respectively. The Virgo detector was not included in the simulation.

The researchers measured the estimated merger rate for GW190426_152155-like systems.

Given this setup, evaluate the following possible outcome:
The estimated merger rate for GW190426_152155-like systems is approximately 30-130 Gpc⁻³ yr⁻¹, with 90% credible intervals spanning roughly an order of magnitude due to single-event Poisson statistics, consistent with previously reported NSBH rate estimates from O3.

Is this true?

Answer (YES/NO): NO